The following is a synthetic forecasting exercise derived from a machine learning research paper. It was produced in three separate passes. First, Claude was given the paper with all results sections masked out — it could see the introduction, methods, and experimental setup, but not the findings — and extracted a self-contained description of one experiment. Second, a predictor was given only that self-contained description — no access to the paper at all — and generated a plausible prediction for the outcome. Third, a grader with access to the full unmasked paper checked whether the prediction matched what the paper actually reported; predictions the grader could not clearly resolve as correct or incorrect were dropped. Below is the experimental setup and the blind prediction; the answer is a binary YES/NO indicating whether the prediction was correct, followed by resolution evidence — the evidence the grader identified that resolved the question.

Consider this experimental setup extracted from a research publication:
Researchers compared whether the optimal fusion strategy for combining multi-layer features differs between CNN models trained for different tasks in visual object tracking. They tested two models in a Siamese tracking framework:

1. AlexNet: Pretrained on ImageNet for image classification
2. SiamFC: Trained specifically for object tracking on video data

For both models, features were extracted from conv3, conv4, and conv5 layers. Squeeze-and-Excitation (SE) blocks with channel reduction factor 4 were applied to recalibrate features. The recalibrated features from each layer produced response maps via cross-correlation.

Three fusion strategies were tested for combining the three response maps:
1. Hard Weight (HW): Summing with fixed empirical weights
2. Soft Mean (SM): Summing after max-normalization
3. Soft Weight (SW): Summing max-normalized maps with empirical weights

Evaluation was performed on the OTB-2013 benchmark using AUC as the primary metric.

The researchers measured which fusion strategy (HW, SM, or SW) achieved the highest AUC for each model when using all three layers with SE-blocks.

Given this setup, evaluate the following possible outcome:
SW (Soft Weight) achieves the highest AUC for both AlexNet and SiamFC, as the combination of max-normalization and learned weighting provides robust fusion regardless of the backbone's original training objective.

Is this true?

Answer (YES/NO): NO